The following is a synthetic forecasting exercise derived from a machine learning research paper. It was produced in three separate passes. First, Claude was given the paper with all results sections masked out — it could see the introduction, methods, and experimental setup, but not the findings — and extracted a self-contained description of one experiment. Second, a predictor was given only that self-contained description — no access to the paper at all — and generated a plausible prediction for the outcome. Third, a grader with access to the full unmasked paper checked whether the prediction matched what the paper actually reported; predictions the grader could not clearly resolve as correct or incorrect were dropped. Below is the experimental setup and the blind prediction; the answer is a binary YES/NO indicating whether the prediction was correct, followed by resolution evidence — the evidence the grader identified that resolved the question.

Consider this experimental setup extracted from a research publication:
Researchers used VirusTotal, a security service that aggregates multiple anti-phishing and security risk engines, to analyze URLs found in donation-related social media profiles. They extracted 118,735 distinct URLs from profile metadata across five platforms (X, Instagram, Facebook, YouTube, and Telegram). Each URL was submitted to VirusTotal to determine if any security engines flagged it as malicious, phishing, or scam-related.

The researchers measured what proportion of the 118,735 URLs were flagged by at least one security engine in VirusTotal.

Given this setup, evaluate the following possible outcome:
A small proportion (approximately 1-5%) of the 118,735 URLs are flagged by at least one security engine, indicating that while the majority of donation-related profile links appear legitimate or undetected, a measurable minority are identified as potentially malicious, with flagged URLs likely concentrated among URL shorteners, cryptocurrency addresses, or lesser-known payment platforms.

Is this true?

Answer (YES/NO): NO